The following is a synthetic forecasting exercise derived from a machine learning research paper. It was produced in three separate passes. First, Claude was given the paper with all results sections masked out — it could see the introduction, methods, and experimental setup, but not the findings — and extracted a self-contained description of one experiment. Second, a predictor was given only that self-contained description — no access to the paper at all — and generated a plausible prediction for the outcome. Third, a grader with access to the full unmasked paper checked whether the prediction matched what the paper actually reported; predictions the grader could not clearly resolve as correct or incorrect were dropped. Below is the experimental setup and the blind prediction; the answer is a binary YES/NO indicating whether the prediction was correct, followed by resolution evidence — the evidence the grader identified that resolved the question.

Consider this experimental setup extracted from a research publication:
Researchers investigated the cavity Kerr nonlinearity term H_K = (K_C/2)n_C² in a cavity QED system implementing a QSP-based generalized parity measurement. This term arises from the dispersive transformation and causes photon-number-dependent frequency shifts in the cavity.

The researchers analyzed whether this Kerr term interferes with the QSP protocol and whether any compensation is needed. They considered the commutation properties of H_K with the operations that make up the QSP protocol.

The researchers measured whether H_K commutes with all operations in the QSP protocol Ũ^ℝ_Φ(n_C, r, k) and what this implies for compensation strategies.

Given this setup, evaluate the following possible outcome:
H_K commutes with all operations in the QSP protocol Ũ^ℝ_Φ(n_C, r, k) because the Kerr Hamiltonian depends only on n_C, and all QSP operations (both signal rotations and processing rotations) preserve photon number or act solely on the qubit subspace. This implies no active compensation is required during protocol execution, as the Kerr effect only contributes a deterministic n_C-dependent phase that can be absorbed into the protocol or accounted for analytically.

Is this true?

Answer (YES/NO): YES